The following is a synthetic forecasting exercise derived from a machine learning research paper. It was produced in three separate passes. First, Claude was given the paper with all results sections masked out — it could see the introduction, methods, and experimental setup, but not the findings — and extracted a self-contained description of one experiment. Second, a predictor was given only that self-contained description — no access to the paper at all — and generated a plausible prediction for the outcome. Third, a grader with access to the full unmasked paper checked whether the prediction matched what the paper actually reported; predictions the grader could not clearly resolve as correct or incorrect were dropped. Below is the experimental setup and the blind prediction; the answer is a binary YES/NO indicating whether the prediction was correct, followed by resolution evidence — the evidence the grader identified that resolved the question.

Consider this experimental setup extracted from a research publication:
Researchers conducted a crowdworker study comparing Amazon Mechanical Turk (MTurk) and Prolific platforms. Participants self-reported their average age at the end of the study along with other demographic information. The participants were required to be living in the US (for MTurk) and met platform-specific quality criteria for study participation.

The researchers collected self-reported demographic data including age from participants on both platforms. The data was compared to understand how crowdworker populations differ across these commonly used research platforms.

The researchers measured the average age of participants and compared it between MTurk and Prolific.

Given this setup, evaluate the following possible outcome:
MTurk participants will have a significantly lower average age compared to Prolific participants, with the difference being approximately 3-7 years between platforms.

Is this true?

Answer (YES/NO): NO